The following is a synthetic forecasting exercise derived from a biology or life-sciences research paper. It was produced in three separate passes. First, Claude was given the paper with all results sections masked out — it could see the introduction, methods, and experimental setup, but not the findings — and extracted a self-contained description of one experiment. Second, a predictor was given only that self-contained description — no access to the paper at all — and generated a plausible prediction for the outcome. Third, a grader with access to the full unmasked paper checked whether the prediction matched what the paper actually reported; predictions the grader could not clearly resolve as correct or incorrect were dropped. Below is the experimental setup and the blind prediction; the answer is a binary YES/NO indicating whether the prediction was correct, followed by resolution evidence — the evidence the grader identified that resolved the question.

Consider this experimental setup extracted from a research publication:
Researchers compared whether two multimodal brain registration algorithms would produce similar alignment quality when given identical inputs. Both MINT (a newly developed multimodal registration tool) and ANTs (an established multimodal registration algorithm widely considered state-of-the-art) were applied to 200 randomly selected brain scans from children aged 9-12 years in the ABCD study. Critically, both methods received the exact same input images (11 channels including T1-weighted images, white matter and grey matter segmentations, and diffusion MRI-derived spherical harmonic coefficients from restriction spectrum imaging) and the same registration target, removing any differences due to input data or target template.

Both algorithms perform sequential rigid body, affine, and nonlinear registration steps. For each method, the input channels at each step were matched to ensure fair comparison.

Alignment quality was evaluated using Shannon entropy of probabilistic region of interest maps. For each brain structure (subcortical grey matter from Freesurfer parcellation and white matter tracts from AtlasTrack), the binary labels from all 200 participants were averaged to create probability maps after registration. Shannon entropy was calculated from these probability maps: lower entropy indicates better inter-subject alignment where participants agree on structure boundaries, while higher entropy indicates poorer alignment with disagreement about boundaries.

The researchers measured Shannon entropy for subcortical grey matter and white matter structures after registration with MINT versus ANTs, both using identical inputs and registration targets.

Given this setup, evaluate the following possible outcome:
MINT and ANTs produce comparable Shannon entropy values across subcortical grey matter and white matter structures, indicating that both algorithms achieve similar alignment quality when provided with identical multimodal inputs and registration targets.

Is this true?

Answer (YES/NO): YES